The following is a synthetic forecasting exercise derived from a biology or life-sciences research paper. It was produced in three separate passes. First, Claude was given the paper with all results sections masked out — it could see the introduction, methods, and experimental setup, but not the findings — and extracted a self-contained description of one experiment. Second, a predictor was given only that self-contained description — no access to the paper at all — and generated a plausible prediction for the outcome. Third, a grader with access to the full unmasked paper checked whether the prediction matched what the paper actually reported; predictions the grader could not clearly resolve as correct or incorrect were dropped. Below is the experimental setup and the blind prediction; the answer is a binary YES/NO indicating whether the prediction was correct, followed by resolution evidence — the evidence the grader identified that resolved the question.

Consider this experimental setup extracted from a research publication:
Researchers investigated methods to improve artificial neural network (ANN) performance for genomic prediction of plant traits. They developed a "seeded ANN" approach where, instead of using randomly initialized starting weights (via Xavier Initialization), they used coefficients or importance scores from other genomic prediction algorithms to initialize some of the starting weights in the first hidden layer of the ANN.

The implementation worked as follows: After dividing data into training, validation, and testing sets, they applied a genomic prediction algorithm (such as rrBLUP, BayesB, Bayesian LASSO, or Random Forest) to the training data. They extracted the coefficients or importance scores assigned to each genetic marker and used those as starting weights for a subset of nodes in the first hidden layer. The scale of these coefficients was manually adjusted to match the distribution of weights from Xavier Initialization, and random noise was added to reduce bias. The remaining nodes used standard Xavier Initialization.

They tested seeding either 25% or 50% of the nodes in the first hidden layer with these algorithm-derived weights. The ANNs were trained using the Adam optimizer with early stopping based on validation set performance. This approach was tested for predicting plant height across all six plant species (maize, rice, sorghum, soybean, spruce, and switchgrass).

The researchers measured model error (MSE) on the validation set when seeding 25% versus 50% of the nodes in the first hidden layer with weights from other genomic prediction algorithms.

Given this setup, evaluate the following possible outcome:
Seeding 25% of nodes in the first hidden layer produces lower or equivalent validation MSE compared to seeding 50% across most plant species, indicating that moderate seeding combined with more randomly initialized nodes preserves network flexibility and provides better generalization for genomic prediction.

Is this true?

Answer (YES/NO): YES